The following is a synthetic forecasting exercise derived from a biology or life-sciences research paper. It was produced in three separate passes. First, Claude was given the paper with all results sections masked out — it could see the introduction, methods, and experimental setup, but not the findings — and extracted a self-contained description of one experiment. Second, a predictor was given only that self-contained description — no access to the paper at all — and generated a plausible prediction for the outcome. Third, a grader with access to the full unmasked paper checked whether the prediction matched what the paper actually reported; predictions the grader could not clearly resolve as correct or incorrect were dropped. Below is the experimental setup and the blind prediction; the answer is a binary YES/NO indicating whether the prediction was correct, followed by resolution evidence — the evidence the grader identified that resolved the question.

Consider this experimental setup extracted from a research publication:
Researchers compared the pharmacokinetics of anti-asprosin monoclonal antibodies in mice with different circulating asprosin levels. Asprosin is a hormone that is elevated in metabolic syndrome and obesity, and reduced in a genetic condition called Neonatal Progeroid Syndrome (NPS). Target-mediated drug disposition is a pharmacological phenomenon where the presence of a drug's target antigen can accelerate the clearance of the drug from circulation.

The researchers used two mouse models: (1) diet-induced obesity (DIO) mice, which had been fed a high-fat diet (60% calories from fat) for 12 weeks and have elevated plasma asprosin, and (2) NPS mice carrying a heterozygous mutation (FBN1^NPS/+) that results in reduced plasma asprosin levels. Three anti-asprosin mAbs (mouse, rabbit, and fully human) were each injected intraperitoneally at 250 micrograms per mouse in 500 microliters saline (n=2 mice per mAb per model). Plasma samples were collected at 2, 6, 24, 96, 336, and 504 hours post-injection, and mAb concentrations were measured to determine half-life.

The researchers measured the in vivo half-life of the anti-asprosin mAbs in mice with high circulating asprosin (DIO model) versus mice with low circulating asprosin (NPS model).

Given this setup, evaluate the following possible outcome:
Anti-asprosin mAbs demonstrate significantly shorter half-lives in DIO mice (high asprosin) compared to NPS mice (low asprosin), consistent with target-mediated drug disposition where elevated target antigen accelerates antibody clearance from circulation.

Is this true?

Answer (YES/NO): NO